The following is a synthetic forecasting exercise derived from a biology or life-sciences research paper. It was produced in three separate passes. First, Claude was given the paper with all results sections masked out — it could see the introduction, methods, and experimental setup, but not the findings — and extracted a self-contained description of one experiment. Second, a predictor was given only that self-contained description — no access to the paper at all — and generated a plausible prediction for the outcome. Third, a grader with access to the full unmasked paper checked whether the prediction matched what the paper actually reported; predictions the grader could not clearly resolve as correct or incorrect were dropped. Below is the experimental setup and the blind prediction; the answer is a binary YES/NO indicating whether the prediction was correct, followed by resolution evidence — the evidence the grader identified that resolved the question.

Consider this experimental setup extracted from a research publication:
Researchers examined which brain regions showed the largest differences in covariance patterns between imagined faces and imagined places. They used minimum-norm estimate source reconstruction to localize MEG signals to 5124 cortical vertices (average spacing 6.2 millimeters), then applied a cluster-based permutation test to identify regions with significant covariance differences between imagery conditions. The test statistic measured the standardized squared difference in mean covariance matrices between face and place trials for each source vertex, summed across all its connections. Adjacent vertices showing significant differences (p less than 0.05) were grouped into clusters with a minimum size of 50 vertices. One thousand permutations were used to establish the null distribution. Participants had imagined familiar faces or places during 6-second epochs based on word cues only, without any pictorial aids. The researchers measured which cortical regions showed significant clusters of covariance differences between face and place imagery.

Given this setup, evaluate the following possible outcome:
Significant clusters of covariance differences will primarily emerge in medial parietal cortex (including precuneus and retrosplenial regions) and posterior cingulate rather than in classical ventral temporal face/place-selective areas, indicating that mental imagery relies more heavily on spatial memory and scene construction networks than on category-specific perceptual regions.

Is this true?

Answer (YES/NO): NO